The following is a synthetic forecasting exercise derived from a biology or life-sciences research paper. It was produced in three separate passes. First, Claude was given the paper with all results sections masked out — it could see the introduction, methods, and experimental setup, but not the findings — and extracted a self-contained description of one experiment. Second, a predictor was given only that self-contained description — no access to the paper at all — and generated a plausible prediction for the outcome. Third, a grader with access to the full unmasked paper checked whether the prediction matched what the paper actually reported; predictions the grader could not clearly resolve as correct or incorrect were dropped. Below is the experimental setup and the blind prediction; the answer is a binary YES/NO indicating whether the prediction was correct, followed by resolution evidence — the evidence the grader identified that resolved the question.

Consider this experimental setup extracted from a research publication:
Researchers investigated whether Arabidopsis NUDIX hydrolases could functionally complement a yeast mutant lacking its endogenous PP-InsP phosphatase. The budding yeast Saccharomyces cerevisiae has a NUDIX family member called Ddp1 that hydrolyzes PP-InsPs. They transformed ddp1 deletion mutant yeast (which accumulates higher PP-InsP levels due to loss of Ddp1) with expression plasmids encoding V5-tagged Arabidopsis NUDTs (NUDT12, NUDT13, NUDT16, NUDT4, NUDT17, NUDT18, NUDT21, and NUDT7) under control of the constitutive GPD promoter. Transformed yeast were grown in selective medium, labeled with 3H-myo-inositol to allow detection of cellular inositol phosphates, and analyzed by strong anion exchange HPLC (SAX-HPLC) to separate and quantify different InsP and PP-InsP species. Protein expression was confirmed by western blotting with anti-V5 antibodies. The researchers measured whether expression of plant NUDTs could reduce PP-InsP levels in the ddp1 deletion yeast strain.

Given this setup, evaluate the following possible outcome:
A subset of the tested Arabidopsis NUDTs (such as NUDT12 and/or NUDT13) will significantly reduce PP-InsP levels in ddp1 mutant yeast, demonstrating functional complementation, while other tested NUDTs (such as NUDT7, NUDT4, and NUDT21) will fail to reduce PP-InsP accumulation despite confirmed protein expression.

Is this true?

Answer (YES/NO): NO